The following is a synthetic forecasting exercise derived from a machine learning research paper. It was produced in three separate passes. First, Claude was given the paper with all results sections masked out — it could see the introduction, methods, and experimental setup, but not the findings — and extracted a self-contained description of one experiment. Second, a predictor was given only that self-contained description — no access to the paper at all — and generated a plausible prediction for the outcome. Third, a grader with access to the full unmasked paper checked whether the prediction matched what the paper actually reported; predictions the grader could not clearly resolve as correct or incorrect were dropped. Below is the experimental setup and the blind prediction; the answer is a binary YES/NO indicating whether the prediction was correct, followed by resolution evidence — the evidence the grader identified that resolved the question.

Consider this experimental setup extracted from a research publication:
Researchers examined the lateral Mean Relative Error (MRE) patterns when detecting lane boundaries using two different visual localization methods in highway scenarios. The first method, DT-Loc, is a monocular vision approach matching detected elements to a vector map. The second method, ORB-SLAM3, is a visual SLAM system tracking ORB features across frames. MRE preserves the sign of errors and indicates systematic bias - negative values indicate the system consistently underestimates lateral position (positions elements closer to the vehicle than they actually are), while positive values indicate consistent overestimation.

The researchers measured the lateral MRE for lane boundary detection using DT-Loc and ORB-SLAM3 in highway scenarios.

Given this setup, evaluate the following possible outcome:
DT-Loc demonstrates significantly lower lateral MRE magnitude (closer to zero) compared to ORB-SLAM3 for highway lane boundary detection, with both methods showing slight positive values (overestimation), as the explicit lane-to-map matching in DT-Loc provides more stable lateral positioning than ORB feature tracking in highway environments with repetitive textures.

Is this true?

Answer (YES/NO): NO